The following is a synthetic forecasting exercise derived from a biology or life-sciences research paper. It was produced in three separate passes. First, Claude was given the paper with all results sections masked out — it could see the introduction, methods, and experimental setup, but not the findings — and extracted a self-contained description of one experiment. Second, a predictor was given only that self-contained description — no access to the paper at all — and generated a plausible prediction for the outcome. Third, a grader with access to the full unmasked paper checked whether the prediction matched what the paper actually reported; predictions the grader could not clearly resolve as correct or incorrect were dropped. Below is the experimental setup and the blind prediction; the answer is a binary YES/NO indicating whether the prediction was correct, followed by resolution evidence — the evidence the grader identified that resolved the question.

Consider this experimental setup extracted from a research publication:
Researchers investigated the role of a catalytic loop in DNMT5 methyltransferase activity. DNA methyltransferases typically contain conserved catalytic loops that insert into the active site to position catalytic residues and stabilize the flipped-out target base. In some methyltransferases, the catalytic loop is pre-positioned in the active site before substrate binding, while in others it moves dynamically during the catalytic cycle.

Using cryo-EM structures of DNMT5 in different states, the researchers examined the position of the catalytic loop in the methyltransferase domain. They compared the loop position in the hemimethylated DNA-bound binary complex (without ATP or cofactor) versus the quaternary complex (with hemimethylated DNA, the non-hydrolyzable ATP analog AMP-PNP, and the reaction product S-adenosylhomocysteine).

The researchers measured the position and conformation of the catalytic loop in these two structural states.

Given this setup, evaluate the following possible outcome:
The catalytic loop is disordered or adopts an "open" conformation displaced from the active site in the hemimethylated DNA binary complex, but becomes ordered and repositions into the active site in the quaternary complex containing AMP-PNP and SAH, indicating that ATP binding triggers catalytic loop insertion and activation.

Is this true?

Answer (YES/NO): YES